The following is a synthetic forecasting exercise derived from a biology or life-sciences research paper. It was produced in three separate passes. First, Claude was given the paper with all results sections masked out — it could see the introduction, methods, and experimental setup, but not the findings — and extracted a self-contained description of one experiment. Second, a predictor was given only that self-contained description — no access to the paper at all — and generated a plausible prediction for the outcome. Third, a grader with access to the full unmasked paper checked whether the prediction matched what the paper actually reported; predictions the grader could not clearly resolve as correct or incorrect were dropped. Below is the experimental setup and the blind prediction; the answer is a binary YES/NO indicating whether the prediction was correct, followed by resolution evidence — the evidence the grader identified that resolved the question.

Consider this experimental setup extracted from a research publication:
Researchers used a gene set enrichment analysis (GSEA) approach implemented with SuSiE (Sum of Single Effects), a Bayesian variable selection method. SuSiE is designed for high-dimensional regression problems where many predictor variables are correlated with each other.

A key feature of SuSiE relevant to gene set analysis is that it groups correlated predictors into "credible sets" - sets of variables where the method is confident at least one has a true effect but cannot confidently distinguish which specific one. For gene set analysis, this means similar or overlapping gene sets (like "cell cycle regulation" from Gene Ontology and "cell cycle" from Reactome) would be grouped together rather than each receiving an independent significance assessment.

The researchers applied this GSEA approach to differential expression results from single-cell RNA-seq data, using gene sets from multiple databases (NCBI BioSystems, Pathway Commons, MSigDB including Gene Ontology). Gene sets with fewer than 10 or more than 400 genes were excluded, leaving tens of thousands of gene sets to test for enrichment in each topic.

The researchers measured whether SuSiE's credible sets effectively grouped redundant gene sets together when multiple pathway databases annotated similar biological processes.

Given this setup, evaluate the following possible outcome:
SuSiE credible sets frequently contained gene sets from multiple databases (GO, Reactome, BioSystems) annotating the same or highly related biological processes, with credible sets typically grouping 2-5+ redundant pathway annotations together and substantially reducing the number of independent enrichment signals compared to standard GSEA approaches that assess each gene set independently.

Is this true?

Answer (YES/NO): NO